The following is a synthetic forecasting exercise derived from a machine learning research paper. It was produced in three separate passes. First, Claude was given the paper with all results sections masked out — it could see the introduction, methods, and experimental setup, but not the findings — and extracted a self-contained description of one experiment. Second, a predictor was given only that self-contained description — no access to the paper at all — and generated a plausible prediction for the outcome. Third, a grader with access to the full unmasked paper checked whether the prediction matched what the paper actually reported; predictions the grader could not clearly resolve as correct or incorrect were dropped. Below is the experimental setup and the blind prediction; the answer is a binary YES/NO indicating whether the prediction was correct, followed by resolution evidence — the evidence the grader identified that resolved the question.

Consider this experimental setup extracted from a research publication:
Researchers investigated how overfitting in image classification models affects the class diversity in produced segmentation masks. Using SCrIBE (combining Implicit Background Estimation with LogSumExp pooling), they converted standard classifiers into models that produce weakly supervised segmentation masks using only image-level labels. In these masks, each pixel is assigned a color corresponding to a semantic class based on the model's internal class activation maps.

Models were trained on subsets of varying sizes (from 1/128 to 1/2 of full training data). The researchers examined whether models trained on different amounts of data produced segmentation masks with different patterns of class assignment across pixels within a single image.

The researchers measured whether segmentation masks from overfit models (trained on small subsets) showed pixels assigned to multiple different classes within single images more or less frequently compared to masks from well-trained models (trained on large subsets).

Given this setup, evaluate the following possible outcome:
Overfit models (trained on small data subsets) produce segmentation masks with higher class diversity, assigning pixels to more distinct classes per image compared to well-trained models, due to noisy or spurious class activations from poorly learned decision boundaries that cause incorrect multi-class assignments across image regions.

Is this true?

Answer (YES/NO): YES